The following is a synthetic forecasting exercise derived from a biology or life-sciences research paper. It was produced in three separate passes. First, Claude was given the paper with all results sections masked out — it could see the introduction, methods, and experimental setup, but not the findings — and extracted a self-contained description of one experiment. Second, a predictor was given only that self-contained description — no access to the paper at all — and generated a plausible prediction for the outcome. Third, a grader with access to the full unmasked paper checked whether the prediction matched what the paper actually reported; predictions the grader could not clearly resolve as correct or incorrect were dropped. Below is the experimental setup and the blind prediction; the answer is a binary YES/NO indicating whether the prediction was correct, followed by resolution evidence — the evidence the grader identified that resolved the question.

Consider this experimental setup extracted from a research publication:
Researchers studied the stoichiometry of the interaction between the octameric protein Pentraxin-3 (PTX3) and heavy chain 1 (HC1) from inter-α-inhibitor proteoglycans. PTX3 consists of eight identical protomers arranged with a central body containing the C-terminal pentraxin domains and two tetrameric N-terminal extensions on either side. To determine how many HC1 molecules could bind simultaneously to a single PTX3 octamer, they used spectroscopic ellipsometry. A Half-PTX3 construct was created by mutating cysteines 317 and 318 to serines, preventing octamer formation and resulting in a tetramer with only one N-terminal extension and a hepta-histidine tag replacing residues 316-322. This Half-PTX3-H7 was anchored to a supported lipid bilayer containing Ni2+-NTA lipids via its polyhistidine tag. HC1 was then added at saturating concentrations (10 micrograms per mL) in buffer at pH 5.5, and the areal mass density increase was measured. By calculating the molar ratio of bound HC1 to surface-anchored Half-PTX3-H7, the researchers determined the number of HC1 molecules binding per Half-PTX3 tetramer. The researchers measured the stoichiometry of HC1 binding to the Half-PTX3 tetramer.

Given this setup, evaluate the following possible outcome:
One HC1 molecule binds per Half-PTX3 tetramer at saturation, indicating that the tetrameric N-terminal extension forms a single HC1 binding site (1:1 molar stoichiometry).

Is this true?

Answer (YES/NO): NO